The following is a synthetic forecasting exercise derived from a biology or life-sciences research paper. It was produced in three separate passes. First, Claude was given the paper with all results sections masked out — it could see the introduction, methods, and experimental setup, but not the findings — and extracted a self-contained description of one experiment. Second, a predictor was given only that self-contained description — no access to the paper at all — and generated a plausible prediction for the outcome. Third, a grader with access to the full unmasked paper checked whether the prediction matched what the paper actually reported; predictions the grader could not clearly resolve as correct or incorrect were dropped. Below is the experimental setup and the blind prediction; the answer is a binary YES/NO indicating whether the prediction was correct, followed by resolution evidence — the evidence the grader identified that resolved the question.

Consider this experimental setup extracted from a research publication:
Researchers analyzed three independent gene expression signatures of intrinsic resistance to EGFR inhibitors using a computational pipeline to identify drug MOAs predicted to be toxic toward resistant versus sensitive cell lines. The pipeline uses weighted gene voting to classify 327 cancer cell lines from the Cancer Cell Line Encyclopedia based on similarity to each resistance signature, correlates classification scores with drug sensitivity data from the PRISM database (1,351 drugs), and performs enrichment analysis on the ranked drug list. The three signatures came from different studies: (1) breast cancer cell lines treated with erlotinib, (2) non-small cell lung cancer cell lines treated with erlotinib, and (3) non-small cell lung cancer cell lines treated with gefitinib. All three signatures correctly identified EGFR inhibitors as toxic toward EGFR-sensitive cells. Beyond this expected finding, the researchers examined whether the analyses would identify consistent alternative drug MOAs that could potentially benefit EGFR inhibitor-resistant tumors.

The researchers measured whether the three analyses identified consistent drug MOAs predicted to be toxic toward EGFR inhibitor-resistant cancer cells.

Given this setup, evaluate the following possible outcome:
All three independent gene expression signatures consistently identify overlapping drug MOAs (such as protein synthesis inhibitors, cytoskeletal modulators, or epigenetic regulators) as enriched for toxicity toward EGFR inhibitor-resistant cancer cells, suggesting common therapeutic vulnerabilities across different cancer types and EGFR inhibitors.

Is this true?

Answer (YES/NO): NO